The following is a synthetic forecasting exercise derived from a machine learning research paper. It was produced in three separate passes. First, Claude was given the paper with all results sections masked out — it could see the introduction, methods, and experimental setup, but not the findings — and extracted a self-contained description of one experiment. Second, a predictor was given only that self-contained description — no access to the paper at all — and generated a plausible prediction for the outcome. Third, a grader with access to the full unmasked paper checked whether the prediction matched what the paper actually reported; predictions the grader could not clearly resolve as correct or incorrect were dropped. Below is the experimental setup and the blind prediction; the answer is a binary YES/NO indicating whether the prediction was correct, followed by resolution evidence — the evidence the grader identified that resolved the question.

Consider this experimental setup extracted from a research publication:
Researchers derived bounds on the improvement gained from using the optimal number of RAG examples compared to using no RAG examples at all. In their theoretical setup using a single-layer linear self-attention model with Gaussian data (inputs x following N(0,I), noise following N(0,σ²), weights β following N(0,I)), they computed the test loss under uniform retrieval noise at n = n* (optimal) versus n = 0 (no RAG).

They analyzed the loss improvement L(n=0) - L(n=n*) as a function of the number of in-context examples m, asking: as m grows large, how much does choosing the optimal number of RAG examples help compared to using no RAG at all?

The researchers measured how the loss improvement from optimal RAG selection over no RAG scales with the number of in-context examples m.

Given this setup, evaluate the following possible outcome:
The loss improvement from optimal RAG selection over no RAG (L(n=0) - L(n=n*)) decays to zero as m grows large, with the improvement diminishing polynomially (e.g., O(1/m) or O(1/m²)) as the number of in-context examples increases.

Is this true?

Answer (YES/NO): YES